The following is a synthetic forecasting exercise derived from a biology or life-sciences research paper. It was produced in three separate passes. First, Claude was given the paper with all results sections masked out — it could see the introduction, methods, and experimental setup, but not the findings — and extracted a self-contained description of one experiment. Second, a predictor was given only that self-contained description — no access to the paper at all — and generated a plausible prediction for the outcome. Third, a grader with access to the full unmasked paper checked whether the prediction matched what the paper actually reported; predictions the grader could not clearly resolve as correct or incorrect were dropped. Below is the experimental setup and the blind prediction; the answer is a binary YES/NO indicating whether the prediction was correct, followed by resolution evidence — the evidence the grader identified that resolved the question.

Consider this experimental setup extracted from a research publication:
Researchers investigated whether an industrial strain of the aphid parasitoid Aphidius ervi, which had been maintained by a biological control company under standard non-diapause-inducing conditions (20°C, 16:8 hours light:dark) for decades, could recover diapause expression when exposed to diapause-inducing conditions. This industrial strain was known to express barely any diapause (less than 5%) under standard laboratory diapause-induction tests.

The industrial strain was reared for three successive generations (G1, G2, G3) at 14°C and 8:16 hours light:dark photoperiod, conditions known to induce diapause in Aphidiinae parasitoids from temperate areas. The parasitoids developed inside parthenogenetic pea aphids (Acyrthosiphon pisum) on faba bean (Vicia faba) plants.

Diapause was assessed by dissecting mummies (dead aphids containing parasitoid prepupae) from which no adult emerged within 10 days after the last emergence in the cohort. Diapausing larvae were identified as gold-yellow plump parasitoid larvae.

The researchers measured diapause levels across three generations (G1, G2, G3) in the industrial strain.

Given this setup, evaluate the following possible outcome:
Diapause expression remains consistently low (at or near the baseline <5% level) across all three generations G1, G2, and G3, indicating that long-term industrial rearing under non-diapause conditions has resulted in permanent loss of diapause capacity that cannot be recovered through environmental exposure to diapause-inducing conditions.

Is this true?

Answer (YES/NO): NO